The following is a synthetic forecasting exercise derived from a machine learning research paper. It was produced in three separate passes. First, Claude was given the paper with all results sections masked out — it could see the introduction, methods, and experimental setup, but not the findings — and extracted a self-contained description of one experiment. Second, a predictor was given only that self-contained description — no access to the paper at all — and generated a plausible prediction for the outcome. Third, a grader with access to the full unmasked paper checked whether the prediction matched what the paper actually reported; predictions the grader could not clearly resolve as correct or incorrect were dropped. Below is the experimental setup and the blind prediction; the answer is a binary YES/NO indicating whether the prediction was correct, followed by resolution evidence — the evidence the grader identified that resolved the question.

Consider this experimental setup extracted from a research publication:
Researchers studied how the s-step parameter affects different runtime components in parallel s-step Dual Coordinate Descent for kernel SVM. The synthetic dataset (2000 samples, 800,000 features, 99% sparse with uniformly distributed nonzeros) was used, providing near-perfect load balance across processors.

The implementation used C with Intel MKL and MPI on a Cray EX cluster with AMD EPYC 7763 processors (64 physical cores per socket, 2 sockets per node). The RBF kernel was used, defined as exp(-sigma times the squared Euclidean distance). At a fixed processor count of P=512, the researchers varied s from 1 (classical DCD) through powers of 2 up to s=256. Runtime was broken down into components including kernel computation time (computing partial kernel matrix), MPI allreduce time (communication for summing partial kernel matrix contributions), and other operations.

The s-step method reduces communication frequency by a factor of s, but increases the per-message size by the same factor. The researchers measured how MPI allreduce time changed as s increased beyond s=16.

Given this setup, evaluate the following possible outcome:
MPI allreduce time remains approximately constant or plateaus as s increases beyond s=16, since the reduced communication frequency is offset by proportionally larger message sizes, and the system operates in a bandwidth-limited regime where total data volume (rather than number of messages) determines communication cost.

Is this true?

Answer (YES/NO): NO